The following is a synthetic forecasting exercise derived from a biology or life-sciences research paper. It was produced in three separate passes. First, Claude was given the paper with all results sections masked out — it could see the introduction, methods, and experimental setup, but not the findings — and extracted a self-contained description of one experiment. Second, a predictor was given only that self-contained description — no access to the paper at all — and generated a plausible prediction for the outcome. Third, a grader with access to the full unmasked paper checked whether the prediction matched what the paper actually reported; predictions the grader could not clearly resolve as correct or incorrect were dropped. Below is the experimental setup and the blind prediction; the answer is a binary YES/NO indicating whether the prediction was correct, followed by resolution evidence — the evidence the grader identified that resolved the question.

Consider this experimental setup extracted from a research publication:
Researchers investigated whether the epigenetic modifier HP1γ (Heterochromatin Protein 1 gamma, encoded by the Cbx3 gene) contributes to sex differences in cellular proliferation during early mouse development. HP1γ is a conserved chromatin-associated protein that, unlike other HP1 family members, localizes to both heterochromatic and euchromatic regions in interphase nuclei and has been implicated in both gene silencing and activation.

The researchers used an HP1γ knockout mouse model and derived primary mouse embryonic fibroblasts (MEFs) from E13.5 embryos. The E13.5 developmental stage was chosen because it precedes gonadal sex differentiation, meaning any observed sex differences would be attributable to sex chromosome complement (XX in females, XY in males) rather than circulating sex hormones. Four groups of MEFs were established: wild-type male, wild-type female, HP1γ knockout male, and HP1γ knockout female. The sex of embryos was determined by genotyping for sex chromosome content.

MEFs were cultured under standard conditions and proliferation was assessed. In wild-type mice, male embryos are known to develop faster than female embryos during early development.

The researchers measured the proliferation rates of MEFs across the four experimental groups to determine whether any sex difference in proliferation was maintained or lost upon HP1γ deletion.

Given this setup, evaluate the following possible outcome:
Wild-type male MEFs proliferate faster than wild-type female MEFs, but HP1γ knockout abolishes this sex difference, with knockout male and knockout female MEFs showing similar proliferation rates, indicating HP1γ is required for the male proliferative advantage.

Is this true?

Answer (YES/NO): YES